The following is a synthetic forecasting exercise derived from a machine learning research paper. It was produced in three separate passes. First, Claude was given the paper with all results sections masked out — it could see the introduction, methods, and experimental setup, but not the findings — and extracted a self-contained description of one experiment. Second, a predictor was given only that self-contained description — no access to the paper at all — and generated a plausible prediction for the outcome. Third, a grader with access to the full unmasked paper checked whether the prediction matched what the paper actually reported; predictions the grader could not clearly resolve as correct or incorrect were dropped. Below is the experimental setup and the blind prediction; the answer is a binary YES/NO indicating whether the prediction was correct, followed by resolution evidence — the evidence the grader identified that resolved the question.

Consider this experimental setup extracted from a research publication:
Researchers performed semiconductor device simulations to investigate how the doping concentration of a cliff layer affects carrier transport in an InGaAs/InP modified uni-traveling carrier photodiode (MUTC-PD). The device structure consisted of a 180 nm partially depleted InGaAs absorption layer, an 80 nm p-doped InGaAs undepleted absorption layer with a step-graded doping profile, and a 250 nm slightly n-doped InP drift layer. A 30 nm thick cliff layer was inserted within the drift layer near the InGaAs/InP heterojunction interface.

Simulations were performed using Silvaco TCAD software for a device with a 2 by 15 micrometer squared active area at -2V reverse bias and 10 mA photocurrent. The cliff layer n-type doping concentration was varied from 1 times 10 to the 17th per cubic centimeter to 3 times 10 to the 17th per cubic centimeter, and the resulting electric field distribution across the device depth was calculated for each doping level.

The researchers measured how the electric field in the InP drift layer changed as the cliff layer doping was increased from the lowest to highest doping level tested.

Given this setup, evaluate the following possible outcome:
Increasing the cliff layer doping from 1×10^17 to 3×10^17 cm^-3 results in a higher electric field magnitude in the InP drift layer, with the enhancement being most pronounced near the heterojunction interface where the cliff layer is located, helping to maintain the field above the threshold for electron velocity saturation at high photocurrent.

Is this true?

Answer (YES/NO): NO